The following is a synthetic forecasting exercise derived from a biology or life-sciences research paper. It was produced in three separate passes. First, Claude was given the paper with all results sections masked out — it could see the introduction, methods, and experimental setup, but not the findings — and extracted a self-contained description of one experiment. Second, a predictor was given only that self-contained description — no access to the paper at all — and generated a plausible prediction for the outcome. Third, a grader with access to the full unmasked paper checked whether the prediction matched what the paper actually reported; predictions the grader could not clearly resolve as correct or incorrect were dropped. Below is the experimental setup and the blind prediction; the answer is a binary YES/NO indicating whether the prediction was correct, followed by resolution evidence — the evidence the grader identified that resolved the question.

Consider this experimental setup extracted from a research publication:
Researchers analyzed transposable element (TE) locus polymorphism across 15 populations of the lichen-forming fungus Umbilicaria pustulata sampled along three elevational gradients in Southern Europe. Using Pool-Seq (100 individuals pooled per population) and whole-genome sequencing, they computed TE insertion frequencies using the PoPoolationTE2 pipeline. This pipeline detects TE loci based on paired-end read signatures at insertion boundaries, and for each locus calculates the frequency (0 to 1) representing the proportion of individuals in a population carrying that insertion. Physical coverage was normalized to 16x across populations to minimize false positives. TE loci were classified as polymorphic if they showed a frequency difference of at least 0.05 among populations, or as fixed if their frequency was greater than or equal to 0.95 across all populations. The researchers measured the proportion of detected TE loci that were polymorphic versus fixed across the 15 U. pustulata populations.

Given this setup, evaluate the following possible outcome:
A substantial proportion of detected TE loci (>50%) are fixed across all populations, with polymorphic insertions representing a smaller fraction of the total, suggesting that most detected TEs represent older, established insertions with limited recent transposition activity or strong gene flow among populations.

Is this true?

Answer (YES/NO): NO